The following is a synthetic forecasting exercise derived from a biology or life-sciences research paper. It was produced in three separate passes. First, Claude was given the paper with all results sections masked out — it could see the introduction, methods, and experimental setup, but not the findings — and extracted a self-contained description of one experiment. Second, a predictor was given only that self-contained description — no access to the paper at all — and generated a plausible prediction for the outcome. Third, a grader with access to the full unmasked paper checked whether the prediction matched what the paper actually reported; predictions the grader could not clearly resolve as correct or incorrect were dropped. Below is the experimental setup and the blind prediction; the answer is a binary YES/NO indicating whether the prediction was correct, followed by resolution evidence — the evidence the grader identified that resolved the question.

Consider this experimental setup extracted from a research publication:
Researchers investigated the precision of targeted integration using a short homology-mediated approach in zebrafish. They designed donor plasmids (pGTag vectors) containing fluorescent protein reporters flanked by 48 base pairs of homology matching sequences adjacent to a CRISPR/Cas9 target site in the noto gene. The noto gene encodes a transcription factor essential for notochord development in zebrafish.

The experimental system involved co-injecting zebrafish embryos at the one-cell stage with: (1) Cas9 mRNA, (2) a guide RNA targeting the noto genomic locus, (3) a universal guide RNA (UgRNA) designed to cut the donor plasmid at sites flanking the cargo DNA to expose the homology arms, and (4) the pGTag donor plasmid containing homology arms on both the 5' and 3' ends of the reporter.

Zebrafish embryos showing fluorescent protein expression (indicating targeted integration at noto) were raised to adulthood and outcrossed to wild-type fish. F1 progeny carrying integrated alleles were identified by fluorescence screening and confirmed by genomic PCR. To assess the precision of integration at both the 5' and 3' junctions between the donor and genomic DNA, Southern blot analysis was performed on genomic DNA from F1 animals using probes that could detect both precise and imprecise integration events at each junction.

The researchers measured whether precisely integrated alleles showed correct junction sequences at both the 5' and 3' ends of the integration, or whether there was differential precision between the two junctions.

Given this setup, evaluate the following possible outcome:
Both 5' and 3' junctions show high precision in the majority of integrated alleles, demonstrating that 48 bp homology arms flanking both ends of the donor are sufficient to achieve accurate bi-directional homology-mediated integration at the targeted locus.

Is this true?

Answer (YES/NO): NO